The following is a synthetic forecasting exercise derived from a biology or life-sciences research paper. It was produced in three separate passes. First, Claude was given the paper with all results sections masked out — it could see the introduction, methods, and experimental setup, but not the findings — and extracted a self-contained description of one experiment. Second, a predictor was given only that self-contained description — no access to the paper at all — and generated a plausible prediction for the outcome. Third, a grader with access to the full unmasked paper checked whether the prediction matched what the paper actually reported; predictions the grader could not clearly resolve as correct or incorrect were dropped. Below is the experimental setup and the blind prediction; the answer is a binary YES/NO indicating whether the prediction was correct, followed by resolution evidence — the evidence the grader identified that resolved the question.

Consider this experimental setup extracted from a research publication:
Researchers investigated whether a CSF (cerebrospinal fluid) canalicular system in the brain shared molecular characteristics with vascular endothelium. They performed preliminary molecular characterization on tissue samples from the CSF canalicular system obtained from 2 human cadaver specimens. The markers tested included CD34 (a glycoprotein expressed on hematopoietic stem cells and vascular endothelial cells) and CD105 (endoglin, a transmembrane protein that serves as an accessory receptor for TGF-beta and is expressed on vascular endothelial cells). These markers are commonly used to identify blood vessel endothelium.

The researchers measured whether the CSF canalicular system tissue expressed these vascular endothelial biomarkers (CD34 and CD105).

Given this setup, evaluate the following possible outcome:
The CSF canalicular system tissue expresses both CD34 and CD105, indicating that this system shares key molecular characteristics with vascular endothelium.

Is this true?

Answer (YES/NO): NO